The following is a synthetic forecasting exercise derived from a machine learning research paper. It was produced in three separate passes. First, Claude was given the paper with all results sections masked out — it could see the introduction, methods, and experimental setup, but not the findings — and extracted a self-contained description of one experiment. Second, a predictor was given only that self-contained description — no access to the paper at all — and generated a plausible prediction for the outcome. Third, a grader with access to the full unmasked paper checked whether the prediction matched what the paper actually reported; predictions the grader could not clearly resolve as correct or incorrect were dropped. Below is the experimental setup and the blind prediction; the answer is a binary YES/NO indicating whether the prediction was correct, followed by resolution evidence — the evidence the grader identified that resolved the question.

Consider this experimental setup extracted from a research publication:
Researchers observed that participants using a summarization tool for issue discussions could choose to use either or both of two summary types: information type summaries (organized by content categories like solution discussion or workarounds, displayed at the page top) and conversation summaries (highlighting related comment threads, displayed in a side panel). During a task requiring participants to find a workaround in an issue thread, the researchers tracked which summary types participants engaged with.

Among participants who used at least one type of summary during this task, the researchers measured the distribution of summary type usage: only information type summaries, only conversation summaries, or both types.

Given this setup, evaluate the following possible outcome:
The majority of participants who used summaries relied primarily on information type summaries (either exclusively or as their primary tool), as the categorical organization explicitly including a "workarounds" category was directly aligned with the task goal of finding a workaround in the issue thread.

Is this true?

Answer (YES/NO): NO